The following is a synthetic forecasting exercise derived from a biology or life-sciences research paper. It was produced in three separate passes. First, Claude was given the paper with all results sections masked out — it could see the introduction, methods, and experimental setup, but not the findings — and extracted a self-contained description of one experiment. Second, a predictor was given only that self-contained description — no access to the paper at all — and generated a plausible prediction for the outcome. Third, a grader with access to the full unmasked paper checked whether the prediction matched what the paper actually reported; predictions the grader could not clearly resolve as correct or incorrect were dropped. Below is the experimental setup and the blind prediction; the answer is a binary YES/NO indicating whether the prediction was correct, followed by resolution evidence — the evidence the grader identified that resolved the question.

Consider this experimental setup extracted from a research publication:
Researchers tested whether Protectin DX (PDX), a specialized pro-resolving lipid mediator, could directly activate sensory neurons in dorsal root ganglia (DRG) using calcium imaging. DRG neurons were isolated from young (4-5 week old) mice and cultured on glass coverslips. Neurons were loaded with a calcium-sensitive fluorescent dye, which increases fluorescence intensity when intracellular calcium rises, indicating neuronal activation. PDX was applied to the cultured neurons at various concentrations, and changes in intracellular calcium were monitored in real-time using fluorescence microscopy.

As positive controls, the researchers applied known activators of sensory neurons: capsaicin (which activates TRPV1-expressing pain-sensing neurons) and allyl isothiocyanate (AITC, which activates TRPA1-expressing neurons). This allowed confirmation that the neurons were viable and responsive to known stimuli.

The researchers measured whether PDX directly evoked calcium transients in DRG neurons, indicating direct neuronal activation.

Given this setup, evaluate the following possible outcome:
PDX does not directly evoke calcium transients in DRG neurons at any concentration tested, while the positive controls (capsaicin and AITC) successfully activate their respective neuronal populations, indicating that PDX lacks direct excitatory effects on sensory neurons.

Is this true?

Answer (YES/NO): YES